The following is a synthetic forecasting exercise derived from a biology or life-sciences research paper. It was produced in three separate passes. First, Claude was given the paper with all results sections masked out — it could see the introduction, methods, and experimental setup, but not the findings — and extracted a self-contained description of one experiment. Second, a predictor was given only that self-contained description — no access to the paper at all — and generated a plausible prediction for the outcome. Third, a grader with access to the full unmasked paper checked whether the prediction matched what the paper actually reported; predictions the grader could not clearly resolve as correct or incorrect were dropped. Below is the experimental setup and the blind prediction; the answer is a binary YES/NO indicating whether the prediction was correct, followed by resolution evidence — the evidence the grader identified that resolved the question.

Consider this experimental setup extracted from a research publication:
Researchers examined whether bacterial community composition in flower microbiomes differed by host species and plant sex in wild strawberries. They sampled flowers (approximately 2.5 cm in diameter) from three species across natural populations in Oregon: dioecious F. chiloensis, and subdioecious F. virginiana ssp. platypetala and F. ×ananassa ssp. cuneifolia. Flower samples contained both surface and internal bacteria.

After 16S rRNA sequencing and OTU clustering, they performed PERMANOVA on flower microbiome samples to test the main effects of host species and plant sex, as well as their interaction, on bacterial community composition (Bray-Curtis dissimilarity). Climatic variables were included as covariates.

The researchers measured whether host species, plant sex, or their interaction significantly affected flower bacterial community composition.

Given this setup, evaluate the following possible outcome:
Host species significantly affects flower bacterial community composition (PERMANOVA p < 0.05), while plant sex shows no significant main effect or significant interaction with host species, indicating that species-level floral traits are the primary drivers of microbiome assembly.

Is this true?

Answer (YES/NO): YES